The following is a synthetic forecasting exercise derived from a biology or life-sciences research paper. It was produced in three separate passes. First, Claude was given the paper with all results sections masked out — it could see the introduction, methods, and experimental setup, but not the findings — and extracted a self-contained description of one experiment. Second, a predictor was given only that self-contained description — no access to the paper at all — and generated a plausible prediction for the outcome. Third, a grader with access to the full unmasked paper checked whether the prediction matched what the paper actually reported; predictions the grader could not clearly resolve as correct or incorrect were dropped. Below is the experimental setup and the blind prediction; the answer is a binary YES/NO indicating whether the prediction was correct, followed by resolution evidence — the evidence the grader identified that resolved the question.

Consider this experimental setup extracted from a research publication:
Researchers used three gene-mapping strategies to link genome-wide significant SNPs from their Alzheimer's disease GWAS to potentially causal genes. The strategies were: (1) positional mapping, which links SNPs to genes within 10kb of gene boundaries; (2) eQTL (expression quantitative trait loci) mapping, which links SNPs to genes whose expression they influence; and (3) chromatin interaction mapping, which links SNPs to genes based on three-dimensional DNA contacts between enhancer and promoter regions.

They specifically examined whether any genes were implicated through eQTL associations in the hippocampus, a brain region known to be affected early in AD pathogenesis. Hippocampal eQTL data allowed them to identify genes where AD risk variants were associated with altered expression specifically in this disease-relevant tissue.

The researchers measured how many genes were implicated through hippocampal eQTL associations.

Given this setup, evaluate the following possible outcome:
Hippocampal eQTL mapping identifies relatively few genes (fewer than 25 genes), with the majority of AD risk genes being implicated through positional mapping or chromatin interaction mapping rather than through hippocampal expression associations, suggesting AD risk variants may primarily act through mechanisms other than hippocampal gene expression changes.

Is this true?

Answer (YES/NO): YES